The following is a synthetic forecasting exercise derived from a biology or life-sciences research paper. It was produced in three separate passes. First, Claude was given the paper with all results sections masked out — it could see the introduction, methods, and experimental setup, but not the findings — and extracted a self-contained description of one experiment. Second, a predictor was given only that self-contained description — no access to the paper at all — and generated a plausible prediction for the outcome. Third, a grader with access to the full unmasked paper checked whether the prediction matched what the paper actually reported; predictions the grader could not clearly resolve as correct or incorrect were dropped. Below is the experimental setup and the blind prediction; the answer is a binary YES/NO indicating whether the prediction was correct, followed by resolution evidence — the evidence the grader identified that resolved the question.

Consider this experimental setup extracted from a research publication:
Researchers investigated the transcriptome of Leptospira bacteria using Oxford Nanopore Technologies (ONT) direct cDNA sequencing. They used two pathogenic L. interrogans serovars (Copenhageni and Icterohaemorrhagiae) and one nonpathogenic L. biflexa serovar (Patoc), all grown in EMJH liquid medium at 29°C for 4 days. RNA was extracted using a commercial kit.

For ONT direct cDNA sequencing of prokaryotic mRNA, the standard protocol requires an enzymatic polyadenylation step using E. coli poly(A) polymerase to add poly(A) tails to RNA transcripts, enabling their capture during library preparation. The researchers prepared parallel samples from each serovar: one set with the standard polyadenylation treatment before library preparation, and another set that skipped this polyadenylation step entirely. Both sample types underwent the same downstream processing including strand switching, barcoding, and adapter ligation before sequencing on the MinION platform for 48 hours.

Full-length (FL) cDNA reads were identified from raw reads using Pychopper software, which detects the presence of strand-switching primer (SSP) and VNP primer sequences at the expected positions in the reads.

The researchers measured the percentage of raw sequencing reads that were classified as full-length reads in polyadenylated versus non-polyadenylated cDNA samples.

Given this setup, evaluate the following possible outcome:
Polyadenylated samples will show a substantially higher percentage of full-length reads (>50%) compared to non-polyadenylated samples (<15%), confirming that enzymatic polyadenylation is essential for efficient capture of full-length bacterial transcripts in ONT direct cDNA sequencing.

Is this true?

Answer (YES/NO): NO